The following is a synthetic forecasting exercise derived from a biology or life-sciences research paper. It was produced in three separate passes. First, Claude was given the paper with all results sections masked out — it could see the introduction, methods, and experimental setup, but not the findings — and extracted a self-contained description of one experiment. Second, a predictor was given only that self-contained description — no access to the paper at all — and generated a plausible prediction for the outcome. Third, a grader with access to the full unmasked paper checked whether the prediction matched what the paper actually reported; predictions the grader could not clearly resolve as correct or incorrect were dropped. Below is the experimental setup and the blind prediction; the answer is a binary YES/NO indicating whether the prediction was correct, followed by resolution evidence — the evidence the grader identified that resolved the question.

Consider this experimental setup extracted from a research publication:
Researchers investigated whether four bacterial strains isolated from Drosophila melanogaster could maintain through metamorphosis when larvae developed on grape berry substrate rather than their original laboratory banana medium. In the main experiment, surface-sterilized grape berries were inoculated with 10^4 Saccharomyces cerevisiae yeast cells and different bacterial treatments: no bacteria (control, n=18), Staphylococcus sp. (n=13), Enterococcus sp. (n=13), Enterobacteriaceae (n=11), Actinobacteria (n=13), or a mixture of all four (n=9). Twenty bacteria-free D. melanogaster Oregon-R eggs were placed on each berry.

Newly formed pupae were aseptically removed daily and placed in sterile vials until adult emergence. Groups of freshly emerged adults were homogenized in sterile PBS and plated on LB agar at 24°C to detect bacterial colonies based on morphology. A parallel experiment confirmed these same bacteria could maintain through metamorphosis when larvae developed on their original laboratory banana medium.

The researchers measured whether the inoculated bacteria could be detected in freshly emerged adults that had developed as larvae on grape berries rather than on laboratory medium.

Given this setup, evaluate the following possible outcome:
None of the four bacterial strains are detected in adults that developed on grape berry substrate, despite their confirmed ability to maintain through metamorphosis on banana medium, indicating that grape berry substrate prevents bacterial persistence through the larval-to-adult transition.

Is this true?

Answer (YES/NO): NO